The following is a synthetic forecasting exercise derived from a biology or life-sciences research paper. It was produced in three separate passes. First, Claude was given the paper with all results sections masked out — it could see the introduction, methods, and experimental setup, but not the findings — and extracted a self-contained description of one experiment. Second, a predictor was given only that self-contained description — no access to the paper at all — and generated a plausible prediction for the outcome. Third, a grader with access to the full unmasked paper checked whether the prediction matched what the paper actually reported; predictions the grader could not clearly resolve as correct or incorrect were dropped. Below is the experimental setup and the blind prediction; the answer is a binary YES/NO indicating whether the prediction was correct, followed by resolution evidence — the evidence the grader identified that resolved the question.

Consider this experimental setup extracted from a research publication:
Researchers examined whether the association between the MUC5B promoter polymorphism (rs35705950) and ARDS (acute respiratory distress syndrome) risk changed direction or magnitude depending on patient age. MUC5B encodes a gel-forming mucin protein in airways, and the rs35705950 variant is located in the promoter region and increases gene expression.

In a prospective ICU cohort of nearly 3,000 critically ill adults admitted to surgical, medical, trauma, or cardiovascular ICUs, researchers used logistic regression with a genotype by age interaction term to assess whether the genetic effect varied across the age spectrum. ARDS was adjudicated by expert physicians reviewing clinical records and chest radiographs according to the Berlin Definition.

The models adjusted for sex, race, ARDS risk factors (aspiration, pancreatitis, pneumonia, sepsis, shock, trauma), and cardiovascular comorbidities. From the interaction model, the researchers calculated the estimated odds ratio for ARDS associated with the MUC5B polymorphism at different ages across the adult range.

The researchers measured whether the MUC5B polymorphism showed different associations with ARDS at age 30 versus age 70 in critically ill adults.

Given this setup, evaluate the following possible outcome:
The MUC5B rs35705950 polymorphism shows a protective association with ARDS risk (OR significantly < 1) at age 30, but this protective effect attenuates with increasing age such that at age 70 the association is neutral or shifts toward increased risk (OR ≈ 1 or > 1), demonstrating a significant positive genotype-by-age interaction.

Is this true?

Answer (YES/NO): NO